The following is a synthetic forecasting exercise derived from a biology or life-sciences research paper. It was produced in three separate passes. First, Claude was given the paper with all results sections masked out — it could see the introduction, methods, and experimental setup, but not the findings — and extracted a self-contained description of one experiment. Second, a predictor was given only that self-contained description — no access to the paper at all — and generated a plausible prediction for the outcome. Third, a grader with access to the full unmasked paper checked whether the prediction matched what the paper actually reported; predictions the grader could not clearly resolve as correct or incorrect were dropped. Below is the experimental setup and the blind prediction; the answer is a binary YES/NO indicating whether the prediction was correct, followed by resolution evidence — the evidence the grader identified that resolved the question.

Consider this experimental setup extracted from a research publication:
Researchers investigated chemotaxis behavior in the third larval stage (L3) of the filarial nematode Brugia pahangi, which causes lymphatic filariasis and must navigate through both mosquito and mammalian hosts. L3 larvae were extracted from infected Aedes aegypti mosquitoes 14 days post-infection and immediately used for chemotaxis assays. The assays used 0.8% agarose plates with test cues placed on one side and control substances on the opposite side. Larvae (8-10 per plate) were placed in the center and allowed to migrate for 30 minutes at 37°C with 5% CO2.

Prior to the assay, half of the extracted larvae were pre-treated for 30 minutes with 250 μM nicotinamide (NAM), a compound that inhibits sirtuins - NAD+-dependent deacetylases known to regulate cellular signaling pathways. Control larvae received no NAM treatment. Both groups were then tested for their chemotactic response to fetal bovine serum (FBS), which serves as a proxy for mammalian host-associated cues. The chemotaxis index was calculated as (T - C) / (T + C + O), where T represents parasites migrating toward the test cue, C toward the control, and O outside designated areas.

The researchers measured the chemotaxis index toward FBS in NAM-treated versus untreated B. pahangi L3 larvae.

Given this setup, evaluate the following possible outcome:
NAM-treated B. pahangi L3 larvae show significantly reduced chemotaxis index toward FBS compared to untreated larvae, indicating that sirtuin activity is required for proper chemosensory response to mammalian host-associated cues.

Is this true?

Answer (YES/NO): NO